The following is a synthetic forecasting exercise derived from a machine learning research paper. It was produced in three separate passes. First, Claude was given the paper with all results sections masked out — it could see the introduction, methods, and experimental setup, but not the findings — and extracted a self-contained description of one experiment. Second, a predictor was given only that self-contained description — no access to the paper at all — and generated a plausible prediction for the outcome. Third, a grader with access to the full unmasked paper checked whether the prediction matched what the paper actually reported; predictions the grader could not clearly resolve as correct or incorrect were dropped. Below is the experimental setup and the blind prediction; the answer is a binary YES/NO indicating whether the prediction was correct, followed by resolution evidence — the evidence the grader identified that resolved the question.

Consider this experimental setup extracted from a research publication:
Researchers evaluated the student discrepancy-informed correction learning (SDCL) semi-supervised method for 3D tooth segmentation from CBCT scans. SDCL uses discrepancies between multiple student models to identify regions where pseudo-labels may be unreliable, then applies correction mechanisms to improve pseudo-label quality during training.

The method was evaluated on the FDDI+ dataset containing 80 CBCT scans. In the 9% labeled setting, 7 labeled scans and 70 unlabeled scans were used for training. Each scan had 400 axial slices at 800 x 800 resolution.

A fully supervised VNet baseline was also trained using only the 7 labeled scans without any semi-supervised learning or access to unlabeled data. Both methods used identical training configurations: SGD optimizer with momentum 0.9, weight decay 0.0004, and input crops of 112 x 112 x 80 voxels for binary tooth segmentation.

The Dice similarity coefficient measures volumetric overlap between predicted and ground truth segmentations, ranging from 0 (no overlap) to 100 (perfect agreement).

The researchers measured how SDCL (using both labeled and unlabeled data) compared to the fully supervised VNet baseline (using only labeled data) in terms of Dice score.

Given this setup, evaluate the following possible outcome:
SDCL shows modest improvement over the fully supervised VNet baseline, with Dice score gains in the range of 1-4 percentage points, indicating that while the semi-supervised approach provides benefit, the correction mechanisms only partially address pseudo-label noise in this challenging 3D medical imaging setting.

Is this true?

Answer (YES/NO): NO